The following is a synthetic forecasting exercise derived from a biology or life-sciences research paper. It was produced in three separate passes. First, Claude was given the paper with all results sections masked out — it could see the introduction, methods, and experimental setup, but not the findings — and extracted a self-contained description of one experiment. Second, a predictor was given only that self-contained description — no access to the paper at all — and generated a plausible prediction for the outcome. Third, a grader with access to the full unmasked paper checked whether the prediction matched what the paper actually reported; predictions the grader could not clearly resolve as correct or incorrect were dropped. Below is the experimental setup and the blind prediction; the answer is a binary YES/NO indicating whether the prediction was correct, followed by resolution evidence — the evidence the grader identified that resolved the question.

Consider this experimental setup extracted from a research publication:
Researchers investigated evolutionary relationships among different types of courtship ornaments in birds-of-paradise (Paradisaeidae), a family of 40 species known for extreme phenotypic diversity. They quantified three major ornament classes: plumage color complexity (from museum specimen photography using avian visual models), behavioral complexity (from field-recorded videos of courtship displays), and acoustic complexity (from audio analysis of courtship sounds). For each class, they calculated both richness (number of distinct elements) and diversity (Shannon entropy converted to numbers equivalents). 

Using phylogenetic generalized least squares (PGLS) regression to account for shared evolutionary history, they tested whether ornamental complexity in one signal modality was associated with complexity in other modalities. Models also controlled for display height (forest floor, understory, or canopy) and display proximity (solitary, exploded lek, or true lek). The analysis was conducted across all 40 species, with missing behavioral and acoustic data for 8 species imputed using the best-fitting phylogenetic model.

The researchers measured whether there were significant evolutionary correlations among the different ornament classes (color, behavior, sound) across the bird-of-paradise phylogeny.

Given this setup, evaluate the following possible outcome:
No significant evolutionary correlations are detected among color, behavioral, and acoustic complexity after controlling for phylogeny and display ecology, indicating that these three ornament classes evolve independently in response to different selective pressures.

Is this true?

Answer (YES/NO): NO